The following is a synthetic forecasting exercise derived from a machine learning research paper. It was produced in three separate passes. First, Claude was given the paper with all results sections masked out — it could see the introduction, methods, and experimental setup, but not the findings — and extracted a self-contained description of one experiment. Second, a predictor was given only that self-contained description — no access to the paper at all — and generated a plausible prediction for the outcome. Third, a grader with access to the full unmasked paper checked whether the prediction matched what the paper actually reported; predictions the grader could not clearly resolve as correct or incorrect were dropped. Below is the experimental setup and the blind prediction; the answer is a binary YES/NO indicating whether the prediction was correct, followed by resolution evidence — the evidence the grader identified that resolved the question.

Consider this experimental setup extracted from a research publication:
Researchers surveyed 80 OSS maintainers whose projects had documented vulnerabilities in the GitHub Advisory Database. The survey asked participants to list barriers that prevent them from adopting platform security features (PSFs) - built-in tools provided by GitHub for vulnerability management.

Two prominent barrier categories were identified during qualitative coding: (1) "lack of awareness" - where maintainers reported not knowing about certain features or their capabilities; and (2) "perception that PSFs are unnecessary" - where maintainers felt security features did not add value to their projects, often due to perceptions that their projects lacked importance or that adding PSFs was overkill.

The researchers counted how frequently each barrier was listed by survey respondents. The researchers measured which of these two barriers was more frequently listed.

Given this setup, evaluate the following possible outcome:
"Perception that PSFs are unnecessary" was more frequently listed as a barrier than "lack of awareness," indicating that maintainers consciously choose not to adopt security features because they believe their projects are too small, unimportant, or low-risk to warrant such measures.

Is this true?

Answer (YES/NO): NO